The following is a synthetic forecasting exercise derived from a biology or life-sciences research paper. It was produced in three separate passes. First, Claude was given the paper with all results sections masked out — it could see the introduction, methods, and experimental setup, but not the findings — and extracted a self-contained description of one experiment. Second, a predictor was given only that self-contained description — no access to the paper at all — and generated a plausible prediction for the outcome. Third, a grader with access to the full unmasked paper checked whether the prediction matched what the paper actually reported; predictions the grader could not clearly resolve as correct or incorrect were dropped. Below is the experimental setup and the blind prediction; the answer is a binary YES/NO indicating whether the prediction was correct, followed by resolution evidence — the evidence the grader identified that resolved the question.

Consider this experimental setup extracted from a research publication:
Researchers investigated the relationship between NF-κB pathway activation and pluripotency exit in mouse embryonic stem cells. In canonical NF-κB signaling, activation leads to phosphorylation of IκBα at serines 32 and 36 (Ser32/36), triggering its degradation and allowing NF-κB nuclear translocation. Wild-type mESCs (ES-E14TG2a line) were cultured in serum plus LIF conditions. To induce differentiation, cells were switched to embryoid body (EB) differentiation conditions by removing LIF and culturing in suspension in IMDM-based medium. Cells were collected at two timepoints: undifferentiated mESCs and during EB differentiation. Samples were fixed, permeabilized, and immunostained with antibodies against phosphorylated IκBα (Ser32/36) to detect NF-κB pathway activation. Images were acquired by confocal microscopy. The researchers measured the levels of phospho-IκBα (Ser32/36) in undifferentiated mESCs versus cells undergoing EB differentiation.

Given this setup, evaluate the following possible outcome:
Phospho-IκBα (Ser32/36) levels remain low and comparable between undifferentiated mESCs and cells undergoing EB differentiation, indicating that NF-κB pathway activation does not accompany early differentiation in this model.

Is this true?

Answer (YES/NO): NO